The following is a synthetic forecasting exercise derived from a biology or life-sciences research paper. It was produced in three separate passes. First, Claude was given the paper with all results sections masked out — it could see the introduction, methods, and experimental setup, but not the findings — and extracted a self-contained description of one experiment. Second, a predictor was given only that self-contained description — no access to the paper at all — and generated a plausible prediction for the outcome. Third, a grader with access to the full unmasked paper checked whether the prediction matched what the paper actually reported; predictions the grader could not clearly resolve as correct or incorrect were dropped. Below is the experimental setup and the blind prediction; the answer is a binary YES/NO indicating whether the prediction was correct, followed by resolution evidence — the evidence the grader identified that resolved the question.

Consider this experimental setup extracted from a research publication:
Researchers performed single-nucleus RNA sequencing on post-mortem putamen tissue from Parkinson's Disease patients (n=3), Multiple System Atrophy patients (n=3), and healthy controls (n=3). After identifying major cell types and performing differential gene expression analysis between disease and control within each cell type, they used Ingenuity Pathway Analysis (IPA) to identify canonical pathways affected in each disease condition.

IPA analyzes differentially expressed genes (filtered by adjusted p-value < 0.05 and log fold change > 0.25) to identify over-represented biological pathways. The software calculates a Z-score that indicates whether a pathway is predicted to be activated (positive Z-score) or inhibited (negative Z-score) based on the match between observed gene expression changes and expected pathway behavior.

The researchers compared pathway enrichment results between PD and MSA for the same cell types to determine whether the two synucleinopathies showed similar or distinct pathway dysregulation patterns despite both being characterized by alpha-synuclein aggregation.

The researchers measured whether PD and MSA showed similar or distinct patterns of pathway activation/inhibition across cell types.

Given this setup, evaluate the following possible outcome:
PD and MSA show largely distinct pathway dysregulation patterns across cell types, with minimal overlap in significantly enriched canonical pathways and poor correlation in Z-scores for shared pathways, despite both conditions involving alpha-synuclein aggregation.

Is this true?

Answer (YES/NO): NO